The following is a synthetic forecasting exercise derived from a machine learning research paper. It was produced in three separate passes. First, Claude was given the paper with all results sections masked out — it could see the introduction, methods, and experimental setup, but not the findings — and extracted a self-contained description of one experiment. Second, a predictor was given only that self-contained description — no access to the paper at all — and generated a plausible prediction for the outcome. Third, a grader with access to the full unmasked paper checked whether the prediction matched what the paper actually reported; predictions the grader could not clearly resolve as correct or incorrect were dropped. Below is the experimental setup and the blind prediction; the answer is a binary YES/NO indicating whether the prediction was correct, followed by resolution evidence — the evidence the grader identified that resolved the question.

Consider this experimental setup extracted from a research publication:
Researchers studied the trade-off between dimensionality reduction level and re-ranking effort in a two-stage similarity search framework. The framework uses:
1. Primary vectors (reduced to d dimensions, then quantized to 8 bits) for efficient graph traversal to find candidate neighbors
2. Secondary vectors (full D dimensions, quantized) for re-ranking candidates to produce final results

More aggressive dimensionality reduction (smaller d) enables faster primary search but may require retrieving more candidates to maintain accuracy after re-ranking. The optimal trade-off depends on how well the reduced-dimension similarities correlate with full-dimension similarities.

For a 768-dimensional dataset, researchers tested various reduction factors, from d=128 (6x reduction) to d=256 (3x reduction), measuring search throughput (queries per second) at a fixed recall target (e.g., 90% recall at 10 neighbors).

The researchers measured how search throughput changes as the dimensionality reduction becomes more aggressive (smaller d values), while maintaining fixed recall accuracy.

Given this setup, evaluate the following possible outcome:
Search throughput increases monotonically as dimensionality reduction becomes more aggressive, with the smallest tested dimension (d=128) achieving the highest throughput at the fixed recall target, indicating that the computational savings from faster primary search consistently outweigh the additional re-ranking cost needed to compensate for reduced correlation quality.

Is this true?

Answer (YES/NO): NO